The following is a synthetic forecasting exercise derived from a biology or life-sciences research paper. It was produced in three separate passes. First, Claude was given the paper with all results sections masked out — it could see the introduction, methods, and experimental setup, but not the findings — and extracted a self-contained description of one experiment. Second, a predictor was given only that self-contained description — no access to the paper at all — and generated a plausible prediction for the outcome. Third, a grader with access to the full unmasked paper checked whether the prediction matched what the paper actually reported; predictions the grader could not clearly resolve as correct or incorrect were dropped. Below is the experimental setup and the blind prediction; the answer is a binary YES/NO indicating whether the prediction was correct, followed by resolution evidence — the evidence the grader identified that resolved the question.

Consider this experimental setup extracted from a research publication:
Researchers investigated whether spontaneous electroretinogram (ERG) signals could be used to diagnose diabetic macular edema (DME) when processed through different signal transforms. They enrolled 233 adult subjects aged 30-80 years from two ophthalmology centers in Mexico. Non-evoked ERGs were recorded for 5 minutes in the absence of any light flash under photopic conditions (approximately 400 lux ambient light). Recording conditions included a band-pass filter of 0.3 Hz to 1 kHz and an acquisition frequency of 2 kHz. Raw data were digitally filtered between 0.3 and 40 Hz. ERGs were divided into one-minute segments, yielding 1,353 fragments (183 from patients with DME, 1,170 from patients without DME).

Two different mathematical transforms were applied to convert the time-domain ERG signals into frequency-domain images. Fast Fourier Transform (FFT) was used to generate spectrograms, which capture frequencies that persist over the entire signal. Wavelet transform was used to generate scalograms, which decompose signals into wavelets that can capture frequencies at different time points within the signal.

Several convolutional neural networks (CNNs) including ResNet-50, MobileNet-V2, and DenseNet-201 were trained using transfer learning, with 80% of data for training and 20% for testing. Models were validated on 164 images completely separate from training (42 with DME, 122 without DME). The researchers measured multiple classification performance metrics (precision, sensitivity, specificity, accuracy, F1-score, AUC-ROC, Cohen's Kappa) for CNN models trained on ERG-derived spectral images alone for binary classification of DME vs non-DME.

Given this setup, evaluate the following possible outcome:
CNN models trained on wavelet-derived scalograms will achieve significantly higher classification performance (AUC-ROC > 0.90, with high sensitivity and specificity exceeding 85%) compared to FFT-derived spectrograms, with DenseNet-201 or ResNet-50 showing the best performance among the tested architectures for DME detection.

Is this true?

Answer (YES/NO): NO